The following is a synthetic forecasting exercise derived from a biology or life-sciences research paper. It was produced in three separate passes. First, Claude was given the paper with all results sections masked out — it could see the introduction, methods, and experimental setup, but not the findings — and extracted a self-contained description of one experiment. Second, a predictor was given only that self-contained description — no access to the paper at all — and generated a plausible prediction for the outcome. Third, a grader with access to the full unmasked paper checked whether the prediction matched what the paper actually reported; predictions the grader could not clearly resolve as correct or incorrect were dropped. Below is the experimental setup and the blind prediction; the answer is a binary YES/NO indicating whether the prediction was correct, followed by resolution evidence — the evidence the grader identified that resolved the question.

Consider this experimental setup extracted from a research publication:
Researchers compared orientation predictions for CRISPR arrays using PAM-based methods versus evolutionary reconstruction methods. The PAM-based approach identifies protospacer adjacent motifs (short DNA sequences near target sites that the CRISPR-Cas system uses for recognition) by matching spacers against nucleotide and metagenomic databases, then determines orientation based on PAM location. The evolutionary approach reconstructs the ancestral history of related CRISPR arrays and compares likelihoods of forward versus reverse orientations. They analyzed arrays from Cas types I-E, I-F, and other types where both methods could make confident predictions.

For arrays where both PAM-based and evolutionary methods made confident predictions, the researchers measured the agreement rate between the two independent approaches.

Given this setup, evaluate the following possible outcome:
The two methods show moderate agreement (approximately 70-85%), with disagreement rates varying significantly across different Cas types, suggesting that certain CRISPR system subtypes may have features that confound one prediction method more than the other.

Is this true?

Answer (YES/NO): NO